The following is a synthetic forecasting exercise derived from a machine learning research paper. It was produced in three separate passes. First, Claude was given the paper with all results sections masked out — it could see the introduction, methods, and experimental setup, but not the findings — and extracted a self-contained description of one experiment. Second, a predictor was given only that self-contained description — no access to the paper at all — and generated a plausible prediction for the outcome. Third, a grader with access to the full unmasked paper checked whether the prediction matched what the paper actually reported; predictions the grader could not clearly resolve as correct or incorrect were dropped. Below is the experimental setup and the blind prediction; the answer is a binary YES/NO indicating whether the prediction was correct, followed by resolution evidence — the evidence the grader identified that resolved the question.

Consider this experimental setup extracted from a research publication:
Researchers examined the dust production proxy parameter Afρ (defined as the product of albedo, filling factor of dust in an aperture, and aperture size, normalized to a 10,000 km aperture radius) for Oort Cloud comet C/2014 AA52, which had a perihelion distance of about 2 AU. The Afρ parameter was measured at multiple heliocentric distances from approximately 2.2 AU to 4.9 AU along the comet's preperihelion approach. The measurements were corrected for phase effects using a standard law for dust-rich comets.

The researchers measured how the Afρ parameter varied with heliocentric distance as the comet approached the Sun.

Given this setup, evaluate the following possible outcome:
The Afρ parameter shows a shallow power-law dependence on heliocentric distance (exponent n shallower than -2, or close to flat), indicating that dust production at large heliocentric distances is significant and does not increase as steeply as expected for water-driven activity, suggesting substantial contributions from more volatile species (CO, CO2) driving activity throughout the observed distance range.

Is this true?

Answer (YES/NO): NO